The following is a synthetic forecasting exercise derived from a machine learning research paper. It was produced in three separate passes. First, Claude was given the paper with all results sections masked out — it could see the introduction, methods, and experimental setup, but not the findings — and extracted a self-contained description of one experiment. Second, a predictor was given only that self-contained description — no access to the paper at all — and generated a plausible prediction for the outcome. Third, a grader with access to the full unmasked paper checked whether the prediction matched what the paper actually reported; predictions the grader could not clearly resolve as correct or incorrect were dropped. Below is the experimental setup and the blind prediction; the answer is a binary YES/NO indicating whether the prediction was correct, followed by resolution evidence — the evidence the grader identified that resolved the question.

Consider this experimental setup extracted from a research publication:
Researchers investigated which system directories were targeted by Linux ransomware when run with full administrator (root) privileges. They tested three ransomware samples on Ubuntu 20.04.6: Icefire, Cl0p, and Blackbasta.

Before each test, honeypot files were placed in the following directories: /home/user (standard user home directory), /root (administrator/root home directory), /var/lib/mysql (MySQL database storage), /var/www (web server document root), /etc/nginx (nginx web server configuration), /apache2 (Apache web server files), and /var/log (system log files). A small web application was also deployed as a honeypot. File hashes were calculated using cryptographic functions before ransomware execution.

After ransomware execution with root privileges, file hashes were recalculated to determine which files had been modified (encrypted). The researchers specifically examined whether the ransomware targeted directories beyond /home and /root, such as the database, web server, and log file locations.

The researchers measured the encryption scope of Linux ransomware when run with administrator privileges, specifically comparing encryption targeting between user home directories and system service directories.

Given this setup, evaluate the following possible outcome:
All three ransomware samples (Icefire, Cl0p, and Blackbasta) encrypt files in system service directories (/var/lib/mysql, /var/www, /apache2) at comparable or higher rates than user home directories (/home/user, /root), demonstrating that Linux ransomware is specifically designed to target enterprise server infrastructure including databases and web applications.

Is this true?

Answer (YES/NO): NO